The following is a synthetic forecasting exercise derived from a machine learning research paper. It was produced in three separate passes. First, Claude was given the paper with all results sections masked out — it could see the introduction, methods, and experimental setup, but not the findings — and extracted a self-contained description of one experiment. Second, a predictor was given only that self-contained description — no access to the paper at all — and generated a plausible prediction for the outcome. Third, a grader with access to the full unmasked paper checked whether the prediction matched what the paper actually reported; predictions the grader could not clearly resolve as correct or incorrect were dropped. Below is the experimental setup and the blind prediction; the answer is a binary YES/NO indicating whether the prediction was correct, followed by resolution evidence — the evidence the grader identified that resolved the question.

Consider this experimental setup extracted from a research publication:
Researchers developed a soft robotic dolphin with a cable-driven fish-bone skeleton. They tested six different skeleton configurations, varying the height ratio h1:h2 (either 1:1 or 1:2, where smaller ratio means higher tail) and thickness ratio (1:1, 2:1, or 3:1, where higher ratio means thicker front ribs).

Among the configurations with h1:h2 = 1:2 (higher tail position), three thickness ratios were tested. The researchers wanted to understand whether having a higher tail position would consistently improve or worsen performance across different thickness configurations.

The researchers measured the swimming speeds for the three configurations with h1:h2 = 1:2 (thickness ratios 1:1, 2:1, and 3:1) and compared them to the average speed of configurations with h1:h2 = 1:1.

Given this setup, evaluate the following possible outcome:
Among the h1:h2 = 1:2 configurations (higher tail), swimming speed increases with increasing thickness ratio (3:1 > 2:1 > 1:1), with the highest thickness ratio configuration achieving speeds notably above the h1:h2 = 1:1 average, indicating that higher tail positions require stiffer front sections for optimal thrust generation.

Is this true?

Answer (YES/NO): NO